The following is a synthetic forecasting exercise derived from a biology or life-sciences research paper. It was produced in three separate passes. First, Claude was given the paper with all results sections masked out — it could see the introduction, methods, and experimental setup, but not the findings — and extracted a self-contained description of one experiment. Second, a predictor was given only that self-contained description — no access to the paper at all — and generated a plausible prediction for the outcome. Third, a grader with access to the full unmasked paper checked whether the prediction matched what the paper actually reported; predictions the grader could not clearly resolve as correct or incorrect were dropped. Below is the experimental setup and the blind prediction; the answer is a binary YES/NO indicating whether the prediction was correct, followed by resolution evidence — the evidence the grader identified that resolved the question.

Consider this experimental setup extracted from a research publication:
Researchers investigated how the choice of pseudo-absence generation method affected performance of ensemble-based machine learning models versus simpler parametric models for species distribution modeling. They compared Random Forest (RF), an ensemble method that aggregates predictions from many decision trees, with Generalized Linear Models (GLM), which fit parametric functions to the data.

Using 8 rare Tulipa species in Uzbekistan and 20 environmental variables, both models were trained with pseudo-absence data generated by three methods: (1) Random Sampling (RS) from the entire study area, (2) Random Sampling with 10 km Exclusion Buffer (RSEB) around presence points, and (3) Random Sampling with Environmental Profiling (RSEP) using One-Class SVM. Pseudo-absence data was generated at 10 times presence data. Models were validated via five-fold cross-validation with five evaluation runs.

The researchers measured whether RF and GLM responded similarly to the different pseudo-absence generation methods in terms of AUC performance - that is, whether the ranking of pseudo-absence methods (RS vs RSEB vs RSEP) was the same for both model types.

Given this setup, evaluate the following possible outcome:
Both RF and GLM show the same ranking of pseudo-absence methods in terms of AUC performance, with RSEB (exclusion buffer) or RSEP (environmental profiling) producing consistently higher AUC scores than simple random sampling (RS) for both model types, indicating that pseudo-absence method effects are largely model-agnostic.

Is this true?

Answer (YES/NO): NO